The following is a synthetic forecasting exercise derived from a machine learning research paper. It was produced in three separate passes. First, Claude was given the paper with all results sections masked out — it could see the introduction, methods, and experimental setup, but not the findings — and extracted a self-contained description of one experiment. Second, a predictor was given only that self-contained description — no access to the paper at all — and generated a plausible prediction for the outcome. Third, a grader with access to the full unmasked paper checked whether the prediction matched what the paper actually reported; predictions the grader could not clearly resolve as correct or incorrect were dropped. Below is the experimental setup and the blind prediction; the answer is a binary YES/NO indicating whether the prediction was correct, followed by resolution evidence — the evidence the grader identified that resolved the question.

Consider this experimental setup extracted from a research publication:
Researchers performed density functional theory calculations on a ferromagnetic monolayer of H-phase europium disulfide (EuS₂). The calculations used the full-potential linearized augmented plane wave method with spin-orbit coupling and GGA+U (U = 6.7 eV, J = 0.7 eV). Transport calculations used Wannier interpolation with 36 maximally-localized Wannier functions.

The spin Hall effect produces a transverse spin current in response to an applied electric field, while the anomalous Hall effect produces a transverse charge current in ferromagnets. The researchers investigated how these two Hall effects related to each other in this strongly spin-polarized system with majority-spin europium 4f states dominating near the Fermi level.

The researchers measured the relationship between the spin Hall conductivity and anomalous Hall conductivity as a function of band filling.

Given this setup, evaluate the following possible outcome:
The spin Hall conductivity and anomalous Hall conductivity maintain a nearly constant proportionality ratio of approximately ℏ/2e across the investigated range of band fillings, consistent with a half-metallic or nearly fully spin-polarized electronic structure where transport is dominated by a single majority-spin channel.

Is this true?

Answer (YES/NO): YES